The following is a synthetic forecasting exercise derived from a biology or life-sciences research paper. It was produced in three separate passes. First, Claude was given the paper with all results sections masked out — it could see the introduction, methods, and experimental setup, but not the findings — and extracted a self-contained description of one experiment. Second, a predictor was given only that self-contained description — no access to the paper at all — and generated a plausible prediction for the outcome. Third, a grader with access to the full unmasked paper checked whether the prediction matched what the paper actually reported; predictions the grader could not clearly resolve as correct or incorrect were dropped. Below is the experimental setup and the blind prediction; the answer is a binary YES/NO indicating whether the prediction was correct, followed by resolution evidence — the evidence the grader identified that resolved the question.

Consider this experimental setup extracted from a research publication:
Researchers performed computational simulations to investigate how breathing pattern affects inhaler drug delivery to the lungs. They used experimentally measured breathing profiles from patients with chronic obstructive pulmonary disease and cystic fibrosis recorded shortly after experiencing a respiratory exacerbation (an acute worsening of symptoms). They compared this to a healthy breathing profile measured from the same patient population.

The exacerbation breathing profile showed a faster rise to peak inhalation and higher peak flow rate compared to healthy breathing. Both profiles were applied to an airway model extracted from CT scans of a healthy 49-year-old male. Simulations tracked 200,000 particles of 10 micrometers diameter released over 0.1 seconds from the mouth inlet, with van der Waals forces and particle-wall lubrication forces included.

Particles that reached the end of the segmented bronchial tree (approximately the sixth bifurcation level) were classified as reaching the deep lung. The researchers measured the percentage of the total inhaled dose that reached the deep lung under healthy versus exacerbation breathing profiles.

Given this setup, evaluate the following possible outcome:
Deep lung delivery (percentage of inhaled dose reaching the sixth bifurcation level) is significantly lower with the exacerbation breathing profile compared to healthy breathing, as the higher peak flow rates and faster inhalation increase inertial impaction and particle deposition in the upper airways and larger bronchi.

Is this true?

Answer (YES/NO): YES